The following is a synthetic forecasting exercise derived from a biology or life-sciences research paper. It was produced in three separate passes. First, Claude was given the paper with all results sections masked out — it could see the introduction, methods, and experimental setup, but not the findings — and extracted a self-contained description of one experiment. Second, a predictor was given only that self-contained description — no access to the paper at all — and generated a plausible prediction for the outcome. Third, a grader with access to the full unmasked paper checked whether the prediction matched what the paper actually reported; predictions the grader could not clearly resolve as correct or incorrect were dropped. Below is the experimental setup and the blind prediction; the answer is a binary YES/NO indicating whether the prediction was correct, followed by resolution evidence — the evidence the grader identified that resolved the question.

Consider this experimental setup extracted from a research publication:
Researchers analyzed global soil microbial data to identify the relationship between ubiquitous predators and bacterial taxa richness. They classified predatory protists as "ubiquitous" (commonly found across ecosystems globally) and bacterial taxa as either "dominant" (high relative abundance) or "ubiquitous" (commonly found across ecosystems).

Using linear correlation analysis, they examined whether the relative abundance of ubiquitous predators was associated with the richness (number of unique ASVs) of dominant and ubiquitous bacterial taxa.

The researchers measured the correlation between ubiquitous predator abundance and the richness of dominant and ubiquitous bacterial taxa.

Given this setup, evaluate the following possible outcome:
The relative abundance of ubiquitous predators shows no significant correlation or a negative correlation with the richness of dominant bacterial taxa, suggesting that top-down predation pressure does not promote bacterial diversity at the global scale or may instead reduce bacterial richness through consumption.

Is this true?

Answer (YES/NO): NO